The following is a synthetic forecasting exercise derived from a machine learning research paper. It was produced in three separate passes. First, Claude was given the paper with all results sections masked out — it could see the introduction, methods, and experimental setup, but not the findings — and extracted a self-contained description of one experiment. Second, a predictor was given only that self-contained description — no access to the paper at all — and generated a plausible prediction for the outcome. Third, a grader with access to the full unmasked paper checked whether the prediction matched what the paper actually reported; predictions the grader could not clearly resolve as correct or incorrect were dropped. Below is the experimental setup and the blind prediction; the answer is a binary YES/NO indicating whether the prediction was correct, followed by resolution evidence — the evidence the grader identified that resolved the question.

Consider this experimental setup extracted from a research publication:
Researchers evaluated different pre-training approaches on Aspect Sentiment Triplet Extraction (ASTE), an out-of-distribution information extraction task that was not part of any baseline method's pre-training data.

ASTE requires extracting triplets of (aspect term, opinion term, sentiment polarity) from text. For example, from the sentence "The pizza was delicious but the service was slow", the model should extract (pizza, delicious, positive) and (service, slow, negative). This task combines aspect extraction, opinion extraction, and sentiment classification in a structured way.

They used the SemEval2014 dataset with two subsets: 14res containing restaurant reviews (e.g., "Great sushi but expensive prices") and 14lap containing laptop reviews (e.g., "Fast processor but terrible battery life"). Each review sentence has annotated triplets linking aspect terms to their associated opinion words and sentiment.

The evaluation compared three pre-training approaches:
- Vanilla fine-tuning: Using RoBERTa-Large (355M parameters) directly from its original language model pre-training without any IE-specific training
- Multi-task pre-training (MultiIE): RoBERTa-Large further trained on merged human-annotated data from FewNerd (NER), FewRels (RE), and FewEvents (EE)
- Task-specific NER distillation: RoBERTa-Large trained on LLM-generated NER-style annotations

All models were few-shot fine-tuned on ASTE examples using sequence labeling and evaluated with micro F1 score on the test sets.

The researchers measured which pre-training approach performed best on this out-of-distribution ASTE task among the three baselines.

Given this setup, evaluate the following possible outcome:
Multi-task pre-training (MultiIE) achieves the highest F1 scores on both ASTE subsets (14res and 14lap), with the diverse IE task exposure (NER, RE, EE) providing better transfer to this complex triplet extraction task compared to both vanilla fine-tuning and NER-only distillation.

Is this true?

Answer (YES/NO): NO